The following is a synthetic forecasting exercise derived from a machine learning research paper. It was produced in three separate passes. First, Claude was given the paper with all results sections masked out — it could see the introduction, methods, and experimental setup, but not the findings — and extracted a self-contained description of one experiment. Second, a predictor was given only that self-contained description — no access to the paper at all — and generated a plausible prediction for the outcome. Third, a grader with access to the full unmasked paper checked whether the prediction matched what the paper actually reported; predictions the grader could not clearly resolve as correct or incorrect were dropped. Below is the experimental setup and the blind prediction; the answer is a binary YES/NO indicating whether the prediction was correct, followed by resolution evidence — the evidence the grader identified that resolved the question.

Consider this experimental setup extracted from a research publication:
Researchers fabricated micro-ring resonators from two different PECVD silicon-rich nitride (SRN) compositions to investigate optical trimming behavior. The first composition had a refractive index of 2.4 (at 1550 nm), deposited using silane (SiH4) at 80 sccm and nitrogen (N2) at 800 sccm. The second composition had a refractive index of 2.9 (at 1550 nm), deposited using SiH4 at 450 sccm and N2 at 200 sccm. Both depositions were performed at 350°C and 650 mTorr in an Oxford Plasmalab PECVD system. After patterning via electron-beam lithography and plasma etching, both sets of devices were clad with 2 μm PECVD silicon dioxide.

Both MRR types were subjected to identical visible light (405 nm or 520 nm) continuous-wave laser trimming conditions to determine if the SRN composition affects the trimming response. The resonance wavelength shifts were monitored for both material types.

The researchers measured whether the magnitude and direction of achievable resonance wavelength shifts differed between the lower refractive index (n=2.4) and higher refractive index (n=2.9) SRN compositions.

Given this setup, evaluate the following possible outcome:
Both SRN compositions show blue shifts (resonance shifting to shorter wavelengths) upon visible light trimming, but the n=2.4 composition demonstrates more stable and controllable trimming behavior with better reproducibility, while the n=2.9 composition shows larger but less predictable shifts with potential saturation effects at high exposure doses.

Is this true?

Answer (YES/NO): NO